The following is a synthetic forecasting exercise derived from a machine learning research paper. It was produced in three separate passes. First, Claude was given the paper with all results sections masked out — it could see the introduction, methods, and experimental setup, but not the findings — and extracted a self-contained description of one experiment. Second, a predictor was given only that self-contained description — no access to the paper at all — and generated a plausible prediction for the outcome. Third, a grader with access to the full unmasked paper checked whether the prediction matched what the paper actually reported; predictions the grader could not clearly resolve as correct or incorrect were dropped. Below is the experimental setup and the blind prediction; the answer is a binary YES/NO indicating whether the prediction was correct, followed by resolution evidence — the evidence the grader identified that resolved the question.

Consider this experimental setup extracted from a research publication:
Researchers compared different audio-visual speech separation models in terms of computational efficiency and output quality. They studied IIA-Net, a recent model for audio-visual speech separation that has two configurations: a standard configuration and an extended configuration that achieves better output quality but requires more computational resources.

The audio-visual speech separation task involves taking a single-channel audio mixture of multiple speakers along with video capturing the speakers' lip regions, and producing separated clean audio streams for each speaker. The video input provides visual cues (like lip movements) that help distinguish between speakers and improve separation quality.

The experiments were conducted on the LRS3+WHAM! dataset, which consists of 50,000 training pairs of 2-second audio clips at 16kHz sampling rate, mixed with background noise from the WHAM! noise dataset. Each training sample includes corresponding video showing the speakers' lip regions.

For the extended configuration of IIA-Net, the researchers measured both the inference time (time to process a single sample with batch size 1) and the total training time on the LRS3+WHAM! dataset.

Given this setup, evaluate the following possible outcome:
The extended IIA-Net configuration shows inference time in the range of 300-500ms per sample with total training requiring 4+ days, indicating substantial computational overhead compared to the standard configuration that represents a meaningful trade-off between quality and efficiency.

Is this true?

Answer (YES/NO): NO